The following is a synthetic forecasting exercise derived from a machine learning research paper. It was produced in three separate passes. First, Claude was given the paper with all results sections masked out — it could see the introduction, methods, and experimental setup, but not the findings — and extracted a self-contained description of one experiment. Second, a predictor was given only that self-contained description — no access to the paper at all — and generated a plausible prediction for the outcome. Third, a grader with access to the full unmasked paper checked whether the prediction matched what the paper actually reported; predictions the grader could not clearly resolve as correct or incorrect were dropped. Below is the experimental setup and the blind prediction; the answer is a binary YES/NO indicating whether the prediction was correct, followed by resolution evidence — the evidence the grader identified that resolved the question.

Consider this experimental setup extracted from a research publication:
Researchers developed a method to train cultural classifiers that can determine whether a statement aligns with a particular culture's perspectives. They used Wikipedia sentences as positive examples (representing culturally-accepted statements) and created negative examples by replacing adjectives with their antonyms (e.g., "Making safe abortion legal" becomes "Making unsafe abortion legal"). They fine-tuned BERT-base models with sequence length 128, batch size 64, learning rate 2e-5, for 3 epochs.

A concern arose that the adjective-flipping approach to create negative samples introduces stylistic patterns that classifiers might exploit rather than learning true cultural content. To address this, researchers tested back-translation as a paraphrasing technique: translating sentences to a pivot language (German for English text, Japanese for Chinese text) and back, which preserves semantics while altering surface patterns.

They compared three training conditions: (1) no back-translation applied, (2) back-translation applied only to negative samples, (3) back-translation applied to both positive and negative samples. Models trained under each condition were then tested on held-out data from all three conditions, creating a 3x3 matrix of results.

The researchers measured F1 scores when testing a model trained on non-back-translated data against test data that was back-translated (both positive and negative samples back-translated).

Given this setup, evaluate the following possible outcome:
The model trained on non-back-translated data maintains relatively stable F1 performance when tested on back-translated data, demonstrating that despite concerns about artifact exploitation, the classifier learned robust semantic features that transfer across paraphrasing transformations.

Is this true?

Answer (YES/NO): NO